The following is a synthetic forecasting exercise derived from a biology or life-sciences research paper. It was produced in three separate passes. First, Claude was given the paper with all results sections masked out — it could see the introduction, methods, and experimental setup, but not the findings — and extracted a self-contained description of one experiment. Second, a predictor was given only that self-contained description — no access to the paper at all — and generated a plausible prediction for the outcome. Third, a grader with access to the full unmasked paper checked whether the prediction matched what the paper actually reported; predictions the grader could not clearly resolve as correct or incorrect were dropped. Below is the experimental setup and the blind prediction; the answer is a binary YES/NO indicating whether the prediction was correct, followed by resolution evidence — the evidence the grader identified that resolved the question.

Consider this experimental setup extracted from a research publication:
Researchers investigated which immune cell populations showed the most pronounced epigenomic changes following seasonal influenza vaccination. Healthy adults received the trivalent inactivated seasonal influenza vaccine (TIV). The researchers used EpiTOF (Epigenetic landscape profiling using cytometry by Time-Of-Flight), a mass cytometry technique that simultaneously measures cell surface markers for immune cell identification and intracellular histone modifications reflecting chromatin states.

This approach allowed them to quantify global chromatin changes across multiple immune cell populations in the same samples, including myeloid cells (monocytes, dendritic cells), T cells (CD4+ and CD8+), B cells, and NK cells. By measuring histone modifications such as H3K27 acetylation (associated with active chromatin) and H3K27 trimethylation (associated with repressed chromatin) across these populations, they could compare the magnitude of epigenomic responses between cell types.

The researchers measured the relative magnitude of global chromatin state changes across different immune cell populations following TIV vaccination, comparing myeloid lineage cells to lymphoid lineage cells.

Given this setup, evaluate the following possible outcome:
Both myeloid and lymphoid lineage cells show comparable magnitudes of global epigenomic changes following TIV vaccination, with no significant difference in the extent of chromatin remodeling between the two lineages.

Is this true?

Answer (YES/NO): NO